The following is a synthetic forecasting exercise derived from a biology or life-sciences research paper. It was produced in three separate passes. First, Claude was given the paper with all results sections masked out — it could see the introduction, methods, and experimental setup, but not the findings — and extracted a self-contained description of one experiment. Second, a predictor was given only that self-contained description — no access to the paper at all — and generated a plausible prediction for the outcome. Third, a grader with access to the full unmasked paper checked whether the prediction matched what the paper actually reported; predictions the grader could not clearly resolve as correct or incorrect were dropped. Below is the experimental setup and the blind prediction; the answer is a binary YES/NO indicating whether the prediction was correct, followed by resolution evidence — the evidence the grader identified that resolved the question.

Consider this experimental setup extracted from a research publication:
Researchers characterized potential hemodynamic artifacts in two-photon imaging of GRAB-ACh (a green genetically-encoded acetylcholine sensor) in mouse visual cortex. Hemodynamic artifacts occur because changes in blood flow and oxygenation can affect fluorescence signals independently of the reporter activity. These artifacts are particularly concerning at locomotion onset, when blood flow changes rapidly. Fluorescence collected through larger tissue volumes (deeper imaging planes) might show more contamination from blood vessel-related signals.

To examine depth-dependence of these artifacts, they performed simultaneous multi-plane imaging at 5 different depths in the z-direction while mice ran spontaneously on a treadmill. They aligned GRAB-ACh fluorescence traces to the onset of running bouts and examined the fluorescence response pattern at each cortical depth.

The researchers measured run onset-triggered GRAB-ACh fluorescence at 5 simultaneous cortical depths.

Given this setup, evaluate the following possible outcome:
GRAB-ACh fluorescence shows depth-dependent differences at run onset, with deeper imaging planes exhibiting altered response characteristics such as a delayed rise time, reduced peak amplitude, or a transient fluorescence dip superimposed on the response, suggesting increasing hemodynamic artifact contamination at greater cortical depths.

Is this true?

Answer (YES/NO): YES